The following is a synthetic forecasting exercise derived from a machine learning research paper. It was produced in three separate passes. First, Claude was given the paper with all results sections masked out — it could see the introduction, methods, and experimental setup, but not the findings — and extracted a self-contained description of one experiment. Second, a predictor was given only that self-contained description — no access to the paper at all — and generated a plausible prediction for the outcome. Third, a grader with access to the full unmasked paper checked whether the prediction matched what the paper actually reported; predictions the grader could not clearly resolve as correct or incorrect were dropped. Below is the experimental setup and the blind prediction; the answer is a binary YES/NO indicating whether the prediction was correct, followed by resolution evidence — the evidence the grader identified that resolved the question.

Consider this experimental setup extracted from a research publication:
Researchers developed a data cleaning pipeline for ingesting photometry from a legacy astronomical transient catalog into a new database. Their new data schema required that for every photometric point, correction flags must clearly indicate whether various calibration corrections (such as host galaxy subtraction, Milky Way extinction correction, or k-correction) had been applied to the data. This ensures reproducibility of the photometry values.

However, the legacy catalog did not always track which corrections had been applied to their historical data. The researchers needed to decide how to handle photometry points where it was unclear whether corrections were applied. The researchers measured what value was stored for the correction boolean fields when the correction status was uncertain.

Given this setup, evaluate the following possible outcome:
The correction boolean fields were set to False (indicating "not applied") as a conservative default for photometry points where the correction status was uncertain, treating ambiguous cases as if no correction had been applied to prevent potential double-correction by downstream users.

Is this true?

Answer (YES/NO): NO